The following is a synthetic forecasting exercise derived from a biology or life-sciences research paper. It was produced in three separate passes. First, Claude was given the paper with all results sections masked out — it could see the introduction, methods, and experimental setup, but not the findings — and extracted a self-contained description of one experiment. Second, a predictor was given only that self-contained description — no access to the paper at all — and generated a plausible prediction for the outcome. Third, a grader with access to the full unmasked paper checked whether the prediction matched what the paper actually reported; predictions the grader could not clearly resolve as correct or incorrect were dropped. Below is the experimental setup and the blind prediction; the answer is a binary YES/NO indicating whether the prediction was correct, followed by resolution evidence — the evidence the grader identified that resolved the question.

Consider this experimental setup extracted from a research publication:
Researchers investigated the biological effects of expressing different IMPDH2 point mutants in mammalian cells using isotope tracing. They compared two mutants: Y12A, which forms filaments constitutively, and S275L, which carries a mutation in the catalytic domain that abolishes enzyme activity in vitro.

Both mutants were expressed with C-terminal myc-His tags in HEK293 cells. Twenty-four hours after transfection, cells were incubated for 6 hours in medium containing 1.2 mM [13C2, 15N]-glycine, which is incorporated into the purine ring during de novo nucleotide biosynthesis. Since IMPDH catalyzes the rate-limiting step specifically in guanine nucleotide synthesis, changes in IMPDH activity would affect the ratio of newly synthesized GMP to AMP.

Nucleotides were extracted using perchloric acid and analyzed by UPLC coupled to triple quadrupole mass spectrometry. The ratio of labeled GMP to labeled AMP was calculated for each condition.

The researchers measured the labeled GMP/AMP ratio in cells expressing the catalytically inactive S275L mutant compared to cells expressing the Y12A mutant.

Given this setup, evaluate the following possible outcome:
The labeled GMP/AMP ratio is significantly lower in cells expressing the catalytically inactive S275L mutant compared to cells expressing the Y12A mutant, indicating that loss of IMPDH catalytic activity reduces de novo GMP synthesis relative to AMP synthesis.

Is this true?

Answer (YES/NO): NO